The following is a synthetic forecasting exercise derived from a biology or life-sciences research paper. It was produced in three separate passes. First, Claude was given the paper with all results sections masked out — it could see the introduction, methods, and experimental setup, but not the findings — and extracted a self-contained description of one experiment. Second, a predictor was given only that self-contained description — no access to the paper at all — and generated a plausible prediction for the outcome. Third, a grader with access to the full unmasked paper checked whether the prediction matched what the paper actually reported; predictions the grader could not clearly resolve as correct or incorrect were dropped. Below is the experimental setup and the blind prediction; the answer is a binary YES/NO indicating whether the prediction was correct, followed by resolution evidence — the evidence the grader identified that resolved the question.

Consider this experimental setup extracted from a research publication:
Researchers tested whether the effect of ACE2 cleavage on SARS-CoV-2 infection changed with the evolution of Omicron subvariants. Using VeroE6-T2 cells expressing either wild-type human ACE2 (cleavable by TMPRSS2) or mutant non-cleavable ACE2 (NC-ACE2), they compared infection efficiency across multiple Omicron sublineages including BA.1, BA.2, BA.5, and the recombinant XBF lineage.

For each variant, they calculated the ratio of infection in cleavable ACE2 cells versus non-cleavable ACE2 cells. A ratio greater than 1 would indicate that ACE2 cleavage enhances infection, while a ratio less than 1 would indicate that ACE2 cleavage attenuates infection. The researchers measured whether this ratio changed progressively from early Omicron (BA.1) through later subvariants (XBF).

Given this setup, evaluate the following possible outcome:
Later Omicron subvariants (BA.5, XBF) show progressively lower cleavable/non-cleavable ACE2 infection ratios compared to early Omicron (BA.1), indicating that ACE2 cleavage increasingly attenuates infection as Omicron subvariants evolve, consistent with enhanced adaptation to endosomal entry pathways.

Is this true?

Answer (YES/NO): NO